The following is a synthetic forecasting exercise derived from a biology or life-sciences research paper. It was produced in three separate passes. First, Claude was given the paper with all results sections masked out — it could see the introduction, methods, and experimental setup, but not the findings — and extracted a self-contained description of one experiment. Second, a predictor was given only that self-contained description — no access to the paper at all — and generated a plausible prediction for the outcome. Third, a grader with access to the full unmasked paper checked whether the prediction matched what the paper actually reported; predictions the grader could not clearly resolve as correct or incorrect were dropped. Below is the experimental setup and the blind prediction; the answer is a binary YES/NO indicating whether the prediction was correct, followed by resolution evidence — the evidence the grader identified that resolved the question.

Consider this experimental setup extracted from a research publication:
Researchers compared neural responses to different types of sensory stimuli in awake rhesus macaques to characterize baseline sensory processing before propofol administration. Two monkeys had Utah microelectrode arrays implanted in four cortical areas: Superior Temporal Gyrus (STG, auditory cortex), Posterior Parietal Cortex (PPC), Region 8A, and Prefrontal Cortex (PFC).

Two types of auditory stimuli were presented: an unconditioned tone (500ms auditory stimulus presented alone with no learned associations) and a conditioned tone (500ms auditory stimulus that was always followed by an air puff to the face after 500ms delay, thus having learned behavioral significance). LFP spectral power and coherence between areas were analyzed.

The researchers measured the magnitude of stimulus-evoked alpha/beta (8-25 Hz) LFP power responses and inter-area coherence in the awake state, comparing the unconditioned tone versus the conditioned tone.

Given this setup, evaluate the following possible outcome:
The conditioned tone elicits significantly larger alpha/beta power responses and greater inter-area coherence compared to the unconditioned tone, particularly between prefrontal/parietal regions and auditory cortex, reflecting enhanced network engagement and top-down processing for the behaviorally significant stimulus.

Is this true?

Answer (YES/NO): YES